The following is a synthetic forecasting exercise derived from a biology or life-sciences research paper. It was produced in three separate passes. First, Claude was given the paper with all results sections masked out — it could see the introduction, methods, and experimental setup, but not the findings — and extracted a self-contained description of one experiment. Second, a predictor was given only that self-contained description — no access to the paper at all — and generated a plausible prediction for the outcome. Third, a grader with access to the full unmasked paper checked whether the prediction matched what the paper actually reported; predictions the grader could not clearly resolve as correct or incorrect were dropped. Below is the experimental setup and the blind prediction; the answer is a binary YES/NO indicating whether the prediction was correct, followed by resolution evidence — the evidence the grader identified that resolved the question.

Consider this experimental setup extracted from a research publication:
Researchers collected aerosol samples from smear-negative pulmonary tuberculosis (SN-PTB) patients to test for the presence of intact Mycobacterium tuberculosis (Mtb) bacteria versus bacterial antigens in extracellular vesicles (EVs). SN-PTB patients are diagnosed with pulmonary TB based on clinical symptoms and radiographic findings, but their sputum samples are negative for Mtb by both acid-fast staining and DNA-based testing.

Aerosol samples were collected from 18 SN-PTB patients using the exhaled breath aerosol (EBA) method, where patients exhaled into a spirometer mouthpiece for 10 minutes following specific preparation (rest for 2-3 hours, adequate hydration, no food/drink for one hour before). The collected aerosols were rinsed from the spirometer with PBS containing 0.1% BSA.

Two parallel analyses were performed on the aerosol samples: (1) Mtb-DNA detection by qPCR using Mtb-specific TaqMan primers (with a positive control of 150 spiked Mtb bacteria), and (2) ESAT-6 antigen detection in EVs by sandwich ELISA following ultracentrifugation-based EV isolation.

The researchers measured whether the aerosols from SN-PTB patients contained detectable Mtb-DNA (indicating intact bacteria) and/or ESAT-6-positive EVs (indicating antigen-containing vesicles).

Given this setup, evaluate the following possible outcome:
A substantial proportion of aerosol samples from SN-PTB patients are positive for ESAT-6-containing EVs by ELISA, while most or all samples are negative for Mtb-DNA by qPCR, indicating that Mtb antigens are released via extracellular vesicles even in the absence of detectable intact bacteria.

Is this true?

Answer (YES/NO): YES